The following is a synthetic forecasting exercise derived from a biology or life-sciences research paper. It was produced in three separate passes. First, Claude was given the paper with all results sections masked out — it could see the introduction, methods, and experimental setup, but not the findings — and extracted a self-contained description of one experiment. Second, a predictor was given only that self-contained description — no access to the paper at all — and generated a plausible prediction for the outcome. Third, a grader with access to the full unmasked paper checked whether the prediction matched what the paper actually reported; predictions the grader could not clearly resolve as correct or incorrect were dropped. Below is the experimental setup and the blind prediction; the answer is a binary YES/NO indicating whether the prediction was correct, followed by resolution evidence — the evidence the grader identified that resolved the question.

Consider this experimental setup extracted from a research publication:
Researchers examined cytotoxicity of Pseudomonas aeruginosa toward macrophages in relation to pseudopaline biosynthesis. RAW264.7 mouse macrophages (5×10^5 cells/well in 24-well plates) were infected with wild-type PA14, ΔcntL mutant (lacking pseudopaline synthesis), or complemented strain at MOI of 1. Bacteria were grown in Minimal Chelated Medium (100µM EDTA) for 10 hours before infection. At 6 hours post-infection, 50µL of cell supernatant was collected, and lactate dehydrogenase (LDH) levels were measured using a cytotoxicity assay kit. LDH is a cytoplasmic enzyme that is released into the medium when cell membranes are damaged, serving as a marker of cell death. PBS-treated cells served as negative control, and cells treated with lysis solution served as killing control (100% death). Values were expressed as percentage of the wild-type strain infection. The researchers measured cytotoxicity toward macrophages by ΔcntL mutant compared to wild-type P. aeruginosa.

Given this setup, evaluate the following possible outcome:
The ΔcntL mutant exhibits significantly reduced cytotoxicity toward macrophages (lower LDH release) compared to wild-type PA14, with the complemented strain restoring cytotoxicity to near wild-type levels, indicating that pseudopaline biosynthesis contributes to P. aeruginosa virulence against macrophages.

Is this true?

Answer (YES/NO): YES